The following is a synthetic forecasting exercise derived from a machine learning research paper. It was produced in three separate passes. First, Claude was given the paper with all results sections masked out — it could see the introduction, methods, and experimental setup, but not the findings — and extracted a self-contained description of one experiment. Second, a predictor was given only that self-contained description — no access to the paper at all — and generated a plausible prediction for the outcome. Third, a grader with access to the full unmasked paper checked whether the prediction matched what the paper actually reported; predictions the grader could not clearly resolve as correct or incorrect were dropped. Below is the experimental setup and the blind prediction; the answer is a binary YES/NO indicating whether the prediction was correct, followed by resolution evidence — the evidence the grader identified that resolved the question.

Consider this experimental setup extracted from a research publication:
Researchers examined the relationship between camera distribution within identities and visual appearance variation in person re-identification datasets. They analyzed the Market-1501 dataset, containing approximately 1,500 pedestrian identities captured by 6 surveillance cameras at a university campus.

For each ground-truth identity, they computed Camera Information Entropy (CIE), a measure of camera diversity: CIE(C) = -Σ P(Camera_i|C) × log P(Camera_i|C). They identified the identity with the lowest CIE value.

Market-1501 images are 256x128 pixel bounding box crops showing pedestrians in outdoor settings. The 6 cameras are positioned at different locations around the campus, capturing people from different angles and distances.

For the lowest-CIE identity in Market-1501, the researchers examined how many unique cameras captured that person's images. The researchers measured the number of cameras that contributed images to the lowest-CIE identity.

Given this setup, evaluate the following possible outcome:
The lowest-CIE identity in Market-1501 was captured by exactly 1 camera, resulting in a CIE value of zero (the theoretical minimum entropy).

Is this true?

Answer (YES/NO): NO